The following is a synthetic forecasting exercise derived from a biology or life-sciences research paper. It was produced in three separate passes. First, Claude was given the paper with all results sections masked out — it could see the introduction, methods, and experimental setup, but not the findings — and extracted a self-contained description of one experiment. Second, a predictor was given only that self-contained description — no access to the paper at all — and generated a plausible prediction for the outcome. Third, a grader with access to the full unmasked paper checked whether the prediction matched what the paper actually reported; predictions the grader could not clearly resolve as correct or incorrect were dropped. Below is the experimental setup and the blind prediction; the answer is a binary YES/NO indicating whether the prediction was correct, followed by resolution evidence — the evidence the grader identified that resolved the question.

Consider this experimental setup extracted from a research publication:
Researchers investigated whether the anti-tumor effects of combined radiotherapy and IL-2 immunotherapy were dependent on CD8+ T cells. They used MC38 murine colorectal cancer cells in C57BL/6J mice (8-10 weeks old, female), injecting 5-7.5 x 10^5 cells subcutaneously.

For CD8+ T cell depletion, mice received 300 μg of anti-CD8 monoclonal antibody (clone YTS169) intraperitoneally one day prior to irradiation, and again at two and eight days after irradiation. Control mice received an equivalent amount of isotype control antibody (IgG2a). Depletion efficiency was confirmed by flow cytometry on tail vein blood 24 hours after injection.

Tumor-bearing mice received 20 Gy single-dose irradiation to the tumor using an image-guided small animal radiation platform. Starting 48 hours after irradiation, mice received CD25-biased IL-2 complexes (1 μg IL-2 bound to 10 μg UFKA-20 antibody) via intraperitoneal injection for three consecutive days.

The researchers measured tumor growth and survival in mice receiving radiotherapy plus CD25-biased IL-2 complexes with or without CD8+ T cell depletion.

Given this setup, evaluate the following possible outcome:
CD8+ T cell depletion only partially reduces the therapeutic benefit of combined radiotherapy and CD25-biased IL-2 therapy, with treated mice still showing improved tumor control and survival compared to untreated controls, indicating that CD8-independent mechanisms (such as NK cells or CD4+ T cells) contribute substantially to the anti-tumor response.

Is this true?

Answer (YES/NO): NO